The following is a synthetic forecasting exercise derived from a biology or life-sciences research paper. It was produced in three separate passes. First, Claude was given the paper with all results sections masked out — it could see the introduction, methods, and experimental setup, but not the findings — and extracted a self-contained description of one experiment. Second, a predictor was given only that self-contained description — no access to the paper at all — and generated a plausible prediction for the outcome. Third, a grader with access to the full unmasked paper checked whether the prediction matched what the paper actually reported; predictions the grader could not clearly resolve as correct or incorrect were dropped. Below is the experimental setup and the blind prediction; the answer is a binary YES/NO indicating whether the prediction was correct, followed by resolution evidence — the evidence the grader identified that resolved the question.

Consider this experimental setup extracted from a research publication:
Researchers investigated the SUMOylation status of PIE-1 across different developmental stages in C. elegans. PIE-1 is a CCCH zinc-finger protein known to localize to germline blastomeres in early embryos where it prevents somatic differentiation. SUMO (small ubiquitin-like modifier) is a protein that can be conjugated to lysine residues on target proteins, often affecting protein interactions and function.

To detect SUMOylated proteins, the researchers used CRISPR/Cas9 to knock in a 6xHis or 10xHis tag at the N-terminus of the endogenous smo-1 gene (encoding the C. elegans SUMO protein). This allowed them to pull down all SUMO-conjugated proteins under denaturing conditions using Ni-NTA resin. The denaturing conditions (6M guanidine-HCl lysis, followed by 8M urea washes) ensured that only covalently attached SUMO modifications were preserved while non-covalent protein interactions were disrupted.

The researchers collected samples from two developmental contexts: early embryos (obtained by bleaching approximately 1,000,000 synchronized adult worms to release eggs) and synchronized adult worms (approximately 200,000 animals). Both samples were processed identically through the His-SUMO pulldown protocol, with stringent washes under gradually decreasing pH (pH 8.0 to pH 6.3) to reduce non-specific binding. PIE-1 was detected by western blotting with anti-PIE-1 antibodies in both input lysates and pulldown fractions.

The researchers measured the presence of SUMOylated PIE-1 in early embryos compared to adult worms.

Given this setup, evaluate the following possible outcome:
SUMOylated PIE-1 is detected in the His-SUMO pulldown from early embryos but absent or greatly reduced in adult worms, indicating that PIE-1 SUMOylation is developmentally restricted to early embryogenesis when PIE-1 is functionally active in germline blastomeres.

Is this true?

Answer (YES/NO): NO